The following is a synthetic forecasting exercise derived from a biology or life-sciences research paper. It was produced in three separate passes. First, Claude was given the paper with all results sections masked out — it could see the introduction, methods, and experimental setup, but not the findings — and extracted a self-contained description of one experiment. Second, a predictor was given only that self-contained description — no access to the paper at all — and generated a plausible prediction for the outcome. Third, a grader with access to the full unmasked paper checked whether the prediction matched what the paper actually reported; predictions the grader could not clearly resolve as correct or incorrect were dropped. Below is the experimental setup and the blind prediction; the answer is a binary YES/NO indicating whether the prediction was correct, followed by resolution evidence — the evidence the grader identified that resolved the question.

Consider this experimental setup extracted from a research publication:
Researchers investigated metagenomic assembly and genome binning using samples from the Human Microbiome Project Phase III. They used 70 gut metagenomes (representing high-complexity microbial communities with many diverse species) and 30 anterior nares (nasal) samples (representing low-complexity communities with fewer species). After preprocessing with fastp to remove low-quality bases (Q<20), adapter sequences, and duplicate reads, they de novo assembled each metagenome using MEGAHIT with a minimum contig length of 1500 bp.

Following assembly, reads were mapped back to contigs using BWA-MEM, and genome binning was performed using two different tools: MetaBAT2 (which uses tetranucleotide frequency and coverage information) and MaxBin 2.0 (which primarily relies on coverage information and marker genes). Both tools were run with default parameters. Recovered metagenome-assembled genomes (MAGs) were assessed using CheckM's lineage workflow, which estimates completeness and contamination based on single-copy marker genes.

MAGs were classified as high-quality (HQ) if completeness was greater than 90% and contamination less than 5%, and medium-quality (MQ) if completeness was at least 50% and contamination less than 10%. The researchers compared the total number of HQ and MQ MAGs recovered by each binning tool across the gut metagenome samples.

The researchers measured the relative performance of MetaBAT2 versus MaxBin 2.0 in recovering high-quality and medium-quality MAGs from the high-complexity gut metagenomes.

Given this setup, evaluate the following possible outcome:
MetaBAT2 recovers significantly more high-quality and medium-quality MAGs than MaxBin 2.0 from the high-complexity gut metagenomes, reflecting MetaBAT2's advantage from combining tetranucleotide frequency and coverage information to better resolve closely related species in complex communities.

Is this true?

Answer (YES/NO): NO